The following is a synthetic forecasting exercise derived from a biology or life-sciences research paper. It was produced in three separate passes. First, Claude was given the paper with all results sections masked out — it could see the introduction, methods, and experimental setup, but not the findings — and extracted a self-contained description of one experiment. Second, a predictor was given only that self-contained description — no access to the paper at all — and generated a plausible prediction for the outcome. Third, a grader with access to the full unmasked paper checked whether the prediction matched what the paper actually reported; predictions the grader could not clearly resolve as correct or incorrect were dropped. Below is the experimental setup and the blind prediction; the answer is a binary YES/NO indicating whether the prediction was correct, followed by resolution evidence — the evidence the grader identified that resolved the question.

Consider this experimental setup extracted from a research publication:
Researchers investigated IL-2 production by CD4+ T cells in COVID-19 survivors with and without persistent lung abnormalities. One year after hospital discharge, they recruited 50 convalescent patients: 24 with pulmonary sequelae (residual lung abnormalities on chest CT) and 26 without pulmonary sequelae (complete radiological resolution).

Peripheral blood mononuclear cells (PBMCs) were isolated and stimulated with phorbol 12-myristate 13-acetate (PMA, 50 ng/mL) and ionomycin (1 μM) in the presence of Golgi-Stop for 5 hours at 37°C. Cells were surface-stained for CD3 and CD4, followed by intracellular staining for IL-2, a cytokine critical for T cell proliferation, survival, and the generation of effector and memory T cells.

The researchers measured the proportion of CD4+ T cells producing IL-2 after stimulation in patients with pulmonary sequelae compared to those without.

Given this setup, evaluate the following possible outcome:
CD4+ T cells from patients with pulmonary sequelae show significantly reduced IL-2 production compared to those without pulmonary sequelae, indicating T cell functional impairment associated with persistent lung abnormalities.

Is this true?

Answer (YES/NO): NO